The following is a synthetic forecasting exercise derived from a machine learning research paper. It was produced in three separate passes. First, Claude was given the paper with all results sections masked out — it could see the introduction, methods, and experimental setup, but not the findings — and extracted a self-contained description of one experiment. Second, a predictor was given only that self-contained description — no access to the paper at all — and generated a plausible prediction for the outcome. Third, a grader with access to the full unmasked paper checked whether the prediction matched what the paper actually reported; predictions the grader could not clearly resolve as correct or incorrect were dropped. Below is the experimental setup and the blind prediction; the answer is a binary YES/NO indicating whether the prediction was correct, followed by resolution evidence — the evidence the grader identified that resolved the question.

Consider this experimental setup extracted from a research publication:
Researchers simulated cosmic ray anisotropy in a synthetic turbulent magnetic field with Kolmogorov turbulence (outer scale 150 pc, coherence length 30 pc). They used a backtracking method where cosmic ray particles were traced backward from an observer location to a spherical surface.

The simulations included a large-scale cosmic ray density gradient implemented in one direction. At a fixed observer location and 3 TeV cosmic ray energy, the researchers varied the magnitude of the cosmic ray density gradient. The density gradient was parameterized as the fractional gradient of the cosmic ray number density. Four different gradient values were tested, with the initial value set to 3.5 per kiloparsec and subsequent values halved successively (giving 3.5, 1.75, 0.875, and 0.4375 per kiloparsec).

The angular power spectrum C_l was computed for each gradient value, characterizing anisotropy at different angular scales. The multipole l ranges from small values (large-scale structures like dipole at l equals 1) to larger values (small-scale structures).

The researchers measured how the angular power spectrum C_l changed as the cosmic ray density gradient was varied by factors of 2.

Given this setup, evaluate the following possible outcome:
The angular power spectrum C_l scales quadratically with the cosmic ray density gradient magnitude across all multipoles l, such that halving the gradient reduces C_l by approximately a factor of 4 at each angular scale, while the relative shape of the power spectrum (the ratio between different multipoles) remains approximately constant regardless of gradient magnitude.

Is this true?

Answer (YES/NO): YES